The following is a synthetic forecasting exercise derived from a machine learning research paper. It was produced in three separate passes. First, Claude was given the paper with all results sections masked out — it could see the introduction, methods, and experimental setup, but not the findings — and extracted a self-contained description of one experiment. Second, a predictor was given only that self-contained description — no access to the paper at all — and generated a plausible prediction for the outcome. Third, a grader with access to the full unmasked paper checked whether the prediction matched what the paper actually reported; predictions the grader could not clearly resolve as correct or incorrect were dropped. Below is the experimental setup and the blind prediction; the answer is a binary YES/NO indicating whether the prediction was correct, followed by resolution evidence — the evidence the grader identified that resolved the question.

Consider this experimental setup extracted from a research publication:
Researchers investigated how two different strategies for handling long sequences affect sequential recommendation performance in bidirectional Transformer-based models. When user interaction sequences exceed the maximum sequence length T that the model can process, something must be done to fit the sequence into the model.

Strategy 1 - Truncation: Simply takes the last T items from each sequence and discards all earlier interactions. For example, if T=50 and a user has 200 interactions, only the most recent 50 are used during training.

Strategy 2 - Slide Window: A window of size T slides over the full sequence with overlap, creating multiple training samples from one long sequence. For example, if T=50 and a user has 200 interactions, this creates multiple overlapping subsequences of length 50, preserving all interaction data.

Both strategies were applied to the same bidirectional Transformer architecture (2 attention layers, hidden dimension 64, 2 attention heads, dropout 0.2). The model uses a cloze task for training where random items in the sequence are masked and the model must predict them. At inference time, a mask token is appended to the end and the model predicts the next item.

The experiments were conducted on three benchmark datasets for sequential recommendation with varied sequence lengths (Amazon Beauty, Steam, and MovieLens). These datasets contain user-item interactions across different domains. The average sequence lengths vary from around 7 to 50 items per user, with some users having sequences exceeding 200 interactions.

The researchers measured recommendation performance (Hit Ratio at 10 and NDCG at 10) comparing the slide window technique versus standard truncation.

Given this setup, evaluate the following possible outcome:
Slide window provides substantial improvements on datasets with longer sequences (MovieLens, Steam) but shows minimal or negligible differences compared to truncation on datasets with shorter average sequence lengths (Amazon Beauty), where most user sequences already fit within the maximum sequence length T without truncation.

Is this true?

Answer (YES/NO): NO